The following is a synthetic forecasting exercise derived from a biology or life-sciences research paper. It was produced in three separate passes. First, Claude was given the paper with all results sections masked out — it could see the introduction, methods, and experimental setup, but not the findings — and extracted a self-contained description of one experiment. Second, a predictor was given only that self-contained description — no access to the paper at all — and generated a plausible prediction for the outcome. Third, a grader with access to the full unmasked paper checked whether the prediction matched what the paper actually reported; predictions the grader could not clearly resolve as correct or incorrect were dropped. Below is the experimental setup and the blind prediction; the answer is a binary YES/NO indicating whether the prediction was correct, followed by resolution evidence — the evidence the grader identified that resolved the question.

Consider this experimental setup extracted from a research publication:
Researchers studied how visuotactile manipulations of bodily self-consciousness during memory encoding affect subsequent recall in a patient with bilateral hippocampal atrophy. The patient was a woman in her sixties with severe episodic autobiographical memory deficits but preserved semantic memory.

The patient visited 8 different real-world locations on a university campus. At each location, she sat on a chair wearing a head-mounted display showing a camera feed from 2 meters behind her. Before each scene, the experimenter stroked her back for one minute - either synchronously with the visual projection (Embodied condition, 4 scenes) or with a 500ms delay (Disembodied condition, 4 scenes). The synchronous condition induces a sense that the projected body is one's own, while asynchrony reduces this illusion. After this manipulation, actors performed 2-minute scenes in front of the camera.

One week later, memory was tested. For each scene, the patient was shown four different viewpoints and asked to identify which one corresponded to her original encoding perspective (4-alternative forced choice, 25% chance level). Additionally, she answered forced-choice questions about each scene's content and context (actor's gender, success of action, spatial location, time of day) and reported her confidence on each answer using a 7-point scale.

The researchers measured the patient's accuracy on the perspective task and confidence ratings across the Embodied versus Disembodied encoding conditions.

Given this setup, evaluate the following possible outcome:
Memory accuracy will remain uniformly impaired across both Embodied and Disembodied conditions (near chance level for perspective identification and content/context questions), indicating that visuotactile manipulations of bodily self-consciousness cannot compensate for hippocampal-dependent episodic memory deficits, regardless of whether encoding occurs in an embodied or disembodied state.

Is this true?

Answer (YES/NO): NO